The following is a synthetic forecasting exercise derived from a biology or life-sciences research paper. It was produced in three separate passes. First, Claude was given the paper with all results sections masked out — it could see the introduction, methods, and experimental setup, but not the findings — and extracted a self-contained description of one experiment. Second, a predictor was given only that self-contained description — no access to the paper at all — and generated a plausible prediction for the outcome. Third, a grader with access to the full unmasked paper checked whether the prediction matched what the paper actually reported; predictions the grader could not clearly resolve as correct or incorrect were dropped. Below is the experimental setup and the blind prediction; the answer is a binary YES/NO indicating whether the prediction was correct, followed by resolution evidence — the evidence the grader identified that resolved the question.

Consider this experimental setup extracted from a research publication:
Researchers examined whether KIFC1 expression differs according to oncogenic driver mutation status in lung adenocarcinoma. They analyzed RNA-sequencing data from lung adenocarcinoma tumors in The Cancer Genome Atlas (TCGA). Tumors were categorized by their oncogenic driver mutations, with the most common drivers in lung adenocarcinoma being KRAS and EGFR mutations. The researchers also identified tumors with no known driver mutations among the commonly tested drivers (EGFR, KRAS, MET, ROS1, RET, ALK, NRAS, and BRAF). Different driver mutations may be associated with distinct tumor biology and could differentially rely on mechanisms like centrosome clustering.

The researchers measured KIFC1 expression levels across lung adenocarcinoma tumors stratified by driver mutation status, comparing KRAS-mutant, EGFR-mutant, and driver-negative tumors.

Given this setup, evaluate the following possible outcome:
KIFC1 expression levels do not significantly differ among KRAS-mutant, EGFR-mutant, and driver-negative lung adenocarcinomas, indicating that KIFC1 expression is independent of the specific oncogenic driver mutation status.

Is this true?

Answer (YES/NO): NO